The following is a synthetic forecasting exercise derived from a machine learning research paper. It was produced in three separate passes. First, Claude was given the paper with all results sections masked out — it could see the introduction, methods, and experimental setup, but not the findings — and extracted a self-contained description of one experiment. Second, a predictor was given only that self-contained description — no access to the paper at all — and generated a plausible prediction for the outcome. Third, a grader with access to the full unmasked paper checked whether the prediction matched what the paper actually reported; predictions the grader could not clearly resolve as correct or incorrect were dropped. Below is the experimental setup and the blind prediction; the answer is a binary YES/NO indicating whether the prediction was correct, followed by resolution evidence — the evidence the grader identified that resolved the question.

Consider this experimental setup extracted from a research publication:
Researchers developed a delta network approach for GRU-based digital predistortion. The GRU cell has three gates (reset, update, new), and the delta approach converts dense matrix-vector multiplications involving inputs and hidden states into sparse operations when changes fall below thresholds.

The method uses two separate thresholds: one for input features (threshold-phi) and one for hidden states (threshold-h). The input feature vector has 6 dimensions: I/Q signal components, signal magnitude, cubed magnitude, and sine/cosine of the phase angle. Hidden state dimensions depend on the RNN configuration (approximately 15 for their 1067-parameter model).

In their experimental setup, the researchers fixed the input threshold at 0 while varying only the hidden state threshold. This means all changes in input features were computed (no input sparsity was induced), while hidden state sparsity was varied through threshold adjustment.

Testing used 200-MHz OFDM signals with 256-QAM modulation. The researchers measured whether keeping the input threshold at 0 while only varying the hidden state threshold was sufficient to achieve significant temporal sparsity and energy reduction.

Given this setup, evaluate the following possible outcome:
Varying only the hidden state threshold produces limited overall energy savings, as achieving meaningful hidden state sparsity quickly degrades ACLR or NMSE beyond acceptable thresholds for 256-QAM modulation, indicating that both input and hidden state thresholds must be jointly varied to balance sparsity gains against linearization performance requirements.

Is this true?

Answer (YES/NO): NO